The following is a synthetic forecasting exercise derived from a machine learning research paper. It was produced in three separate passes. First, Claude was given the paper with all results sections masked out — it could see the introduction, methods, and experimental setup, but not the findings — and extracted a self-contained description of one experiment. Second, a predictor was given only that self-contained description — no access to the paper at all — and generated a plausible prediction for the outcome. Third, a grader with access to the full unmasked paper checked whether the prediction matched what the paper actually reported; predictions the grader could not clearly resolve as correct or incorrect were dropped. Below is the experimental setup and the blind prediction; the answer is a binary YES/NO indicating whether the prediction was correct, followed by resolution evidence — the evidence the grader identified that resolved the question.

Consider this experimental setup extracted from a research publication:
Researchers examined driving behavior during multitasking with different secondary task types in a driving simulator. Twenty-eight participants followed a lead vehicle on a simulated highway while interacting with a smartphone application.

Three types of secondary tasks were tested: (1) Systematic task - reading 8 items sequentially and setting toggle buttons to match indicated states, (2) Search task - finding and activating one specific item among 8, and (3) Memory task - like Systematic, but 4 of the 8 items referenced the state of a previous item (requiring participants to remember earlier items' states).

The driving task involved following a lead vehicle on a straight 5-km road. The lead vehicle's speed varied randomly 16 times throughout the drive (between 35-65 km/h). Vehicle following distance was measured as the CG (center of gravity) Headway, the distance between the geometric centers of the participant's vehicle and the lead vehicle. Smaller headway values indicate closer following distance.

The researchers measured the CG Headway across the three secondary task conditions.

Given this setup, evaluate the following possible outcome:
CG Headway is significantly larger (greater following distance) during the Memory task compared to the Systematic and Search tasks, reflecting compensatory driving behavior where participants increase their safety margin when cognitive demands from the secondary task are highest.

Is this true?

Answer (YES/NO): NO